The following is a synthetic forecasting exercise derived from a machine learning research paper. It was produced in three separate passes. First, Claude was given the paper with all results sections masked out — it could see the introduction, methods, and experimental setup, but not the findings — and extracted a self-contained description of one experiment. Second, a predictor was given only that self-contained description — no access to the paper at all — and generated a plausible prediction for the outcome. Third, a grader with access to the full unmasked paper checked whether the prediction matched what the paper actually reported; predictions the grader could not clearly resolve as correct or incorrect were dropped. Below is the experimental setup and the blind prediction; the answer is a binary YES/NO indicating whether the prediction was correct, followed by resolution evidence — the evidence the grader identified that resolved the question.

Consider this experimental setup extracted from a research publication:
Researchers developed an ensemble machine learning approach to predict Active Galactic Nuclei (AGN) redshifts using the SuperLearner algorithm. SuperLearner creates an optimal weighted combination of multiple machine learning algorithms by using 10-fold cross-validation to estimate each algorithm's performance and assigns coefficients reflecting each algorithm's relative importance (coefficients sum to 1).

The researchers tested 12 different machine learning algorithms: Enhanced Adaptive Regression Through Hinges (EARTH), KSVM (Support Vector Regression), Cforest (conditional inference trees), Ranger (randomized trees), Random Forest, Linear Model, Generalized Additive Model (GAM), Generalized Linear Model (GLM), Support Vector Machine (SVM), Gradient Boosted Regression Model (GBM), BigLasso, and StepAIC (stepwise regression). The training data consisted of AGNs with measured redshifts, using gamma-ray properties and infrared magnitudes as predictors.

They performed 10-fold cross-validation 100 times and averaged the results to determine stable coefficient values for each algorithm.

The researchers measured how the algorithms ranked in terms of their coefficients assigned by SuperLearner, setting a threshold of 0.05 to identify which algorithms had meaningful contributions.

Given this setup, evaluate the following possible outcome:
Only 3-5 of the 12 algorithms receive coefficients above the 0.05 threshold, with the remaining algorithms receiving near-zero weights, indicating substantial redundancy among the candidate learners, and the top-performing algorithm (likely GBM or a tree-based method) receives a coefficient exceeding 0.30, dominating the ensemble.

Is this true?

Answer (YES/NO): NO